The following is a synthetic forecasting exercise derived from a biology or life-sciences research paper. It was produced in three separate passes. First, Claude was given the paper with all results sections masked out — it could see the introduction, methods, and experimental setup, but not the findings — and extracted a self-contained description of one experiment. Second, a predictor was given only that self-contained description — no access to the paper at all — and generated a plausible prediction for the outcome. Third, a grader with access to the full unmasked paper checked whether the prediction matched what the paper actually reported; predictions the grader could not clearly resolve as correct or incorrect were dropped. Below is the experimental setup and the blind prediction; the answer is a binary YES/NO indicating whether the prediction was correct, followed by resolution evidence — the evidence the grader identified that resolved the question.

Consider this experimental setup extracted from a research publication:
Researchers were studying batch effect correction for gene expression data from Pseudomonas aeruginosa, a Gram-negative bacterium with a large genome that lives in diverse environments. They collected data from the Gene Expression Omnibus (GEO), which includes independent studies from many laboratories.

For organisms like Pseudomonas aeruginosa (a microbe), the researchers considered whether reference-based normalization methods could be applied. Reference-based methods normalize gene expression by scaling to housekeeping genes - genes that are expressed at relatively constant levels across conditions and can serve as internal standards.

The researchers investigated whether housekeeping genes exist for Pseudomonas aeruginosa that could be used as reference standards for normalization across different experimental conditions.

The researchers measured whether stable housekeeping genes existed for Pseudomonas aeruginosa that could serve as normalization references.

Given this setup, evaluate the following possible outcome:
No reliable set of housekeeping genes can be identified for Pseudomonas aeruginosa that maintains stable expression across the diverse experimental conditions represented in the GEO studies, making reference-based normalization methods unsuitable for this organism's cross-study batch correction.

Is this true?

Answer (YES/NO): YES